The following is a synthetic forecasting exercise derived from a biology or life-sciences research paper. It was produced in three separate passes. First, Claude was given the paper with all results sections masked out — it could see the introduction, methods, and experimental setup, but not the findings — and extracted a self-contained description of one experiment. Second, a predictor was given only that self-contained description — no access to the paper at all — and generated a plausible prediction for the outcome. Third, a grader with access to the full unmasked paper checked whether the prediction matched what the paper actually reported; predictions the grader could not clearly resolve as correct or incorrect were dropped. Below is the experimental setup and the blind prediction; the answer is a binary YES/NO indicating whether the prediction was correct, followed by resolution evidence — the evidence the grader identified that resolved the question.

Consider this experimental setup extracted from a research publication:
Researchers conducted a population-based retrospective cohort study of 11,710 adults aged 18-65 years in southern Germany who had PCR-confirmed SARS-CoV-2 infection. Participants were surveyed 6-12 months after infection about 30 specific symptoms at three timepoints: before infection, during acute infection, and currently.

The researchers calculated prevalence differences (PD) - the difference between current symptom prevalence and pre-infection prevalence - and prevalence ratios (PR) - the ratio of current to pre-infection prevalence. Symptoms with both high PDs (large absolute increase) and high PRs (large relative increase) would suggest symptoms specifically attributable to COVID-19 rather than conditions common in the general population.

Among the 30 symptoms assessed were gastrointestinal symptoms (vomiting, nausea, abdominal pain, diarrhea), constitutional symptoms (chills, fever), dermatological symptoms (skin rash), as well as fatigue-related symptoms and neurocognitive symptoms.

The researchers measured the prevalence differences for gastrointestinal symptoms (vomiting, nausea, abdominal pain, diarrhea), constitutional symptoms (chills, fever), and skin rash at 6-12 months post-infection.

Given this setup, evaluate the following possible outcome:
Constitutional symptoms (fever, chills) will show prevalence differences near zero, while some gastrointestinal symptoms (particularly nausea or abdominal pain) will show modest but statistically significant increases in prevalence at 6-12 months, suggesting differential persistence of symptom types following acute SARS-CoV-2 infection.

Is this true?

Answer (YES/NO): NO